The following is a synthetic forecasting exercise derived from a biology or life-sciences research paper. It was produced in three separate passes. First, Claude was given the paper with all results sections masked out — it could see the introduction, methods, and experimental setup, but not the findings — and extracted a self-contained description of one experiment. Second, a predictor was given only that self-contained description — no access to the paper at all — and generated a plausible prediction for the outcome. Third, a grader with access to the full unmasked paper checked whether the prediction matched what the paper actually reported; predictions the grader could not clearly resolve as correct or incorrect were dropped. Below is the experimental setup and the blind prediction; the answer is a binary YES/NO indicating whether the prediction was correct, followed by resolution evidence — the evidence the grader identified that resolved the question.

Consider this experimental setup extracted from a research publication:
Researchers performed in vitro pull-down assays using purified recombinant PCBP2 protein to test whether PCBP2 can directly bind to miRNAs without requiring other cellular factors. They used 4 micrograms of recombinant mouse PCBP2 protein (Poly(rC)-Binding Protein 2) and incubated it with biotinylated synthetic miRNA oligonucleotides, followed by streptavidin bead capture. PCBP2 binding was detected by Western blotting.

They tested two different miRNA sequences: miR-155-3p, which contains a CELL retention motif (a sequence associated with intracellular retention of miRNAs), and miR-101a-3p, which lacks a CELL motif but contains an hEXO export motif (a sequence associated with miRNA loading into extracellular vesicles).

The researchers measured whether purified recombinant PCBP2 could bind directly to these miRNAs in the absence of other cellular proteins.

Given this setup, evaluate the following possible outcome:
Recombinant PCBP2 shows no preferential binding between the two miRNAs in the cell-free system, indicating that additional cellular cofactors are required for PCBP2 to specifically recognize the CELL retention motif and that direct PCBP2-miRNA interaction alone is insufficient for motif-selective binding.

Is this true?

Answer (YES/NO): NO